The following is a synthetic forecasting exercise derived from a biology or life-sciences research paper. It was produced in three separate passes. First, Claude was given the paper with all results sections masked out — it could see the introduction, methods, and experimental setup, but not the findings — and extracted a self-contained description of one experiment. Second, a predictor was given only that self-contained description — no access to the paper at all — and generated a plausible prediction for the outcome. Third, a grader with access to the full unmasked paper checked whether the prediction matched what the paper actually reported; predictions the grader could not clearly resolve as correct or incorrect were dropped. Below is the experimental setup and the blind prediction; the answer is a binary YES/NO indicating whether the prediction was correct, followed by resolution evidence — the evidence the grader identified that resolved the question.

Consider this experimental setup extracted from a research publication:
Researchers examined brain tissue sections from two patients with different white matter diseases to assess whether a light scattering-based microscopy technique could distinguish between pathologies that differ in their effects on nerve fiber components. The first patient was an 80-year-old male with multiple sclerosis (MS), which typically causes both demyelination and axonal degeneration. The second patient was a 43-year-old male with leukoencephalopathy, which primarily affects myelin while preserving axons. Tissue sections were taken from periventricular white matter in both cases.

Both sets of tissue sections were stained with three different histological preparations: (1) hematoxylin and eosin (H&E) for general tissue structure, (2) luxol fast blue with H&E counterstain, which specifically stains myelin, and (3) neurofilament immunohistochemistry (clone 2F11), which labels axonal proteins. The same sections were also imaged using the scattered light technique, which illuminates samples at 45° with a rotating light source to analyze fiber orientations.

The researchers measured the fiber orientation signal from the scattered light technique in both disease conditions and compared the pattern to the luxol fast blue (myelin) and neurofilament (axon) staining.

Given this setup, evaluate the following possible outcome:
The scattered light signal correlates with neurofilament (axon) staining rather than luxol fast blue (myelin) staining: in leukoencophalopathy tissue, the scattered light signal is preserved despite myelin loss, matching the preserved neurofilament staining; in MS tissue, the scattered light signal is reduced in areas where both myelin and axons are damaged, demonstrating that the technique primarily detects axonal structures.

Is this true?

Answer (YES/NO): NO